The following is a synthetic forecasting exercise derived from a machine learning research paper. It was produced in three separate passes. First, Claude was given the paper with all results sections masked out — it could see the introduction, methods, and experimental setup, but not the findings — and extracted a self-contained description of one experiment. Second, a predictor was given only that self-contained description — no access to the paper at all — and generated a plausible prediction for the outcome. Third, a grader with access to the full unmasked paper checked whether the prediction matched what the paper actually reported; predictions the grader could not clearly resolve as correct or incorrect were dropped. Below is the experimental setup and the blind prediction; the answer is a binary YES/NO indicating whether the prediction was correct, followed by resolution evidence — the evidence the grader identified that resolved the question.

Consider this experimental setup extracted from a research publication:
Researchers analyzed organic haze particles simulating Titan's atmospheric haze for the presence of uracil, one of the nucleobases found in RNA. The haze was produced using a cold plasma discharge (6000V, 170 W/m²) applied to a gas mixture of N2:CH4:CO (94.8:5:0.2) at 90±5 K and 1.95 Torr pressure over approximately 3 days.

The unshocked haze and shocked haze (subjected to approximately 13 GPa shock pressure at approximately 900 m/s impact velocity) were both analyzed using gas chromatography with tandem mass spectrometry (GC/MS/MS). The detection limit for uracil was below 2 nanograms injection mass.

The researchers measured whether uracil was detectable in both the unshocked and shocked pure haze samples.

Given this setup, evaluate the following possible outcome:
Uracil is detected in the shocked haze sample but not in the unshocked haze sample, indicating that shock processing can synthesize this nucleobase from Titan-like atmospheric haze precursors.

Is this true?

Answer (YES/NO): NO